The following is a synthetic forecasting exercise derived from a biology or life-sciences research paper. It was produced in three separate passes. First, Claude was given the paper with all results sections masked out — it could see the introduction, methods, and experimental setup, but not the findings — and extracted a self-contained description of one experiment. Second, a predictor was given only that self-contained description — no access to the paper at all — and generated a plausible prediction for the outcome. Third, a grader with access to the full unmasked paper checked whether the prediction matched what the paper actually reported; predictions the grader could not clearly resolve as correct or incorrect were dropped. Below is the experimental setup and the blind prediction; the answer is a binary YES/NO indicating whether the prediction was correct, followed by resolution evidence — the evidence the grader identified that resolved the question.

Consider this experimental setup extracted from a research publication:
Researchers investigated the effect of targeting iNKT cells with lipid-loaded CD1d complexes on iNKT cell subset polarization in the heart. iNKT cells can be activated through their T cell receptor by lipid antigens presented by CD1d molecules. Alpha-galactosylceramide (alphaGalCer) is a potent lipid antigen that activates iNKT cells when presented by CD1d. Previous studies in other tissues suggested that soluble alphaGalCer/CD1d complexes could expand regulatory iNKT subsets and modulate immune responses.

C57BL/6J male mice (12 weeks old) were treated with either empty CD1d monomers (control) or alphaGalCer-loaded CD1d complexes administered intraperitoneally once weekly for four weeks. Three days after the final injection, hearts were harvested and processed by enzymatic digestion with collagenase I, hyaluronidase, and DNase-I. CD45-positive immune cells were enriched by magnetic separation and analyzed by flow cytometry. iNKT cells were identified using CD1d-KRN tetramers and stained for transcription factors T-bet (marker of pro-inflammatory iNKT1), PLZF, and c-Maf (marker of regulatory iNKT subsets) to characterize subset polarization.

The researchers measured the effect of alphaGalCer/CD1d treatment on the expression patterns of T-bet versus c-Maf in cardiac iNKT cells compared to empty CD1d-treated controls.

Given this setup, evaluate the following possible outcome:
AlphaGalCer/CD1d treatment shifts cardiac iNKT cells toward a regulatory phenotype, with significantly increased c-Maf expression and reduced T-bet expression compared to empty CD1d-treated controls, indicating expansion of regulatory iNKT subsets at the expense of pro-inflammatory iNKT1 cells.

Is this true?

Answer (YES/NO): NO